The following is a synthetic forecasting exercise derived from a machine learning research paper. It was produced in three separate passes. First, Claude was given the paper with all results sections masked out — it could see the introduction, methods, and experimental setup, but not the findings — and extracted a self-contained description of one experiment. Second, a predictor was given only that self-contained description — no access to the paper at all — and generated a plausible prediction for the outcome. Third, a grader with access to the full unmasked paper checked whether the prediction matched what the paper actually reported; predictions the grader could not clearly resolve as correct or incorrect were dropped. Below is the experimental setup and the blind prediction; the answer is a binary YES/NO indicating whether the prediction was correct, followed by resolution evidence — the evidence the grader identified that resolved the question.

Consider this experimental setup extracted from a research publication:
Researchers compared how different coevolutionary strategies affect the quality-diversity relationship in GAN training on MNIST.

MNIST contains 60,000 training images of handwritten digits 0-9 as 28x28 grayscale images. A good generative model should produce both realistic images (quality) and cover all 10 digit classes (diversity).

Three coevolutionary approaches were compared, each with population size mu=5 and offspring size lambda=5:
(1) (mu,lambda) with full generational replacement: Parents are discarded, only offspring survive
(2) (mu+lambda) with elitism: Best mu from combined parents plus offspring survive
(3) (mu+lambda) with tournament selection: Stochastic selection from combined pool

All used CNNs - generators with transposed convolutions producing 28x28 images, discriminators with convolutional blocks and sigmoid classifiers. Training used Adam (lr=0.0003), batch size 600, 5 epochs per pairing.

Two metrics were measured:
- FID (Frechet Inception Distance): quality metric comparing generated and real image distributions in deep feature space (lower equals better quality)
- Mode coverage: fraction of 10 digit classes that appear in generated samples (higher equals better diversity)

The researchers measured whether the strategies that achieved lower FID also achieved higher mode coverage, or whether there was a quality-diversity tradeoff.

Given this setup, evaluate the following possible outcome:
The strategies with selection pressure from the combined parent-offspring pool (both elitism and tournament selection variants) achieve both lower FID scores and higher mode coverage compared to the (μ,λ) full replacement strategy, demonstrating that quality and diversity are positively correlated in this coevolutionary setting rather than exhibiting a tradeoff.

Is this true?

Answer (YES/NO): NO